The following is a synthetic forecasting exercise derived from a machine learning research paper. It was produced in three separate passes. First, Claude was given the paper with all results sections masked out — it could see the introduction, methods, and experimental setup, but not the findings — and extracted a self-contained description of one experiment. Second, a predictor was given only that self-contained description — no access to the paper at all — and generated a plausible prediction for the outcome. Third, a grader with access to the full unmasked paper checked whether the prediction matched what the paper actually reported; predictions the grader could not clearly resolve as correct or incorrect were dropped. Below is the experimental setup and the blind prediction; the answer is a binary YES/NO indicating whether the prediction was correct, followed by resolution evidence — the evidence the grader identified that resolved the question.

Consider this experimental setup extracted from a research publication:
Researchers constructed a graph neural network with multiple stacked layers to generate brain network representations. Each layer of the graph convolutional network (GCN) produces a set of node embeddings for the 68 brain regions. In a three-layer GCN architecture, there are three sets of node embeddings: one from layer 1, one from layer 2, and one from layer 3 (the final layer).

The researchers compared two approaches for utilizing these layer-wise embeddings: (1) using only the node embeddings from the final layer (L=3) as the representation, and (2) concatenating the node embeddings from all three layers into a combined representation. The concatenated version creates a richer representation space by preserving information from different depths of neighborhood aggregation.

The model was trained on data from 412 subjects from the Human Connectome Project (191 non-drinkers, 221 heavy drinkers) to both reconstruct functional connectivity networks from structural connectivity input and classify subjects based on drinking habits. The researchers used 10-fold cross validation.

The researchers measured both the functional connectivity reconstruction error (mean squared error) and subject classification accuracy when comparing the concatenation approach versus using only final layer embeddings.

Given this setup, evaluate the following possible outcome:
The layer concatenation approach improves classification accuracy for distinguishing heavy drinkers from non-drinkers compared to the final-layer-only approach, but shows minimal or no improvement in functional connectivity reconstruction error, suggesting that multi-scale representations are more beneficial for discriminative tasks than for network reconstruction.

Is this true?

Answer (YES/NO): NO